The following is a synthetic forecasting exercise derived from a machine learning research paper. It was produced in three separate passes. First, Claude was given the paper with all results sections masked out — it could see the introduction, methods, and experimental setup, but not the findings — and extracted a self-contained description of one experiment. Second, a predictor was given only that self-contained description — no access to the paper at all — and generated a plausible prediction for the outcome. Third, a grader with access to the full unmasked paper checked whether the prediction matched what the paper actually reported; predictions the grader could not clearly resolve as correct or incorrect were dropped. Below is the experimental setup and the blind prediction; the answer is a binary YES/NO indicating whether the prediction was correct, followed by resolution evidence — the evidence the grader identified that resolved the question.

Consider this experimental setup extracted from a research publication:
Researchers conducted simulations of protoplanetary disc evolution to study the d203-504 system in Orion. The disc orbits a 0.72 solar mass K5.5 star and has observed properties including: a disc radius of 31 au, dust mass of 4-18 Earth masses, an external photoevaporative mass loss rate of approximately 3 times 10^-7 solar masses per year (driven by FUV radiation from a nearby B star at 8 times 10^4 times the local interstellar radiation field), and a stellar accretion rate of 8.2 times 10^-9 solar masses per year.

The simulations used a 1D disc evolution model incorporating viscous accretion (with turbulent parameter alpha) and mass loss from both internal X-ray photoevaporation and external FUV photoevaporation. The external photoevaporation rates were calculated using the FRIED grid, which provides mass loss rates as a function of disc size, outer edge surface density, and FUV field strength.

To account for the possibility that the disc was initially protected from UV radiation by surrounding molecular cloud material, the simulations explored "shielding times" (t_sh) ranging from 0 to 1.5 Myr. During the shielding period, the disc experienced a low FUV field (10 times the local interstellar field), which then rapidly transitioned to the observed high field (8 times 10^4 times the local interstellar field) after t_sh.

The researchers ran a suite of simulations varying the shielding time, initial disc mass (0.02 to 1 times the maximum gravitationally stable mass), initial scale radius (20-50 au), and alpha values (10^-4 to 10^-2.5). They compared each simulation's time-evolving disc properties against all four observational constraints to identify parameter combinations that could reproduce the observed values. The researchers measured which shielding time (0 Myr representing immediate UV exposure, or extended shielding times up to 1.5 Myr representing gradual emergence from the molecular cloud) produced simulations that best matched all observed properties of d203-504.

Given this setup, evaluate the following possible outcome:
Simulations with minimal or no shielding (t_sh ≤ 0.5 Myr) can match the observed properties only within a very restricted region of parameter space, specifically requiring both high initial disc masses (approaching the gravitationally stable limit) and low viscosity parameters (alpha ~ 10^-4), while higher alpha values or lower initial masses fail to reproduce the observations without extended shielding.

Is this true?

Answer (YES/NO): NO